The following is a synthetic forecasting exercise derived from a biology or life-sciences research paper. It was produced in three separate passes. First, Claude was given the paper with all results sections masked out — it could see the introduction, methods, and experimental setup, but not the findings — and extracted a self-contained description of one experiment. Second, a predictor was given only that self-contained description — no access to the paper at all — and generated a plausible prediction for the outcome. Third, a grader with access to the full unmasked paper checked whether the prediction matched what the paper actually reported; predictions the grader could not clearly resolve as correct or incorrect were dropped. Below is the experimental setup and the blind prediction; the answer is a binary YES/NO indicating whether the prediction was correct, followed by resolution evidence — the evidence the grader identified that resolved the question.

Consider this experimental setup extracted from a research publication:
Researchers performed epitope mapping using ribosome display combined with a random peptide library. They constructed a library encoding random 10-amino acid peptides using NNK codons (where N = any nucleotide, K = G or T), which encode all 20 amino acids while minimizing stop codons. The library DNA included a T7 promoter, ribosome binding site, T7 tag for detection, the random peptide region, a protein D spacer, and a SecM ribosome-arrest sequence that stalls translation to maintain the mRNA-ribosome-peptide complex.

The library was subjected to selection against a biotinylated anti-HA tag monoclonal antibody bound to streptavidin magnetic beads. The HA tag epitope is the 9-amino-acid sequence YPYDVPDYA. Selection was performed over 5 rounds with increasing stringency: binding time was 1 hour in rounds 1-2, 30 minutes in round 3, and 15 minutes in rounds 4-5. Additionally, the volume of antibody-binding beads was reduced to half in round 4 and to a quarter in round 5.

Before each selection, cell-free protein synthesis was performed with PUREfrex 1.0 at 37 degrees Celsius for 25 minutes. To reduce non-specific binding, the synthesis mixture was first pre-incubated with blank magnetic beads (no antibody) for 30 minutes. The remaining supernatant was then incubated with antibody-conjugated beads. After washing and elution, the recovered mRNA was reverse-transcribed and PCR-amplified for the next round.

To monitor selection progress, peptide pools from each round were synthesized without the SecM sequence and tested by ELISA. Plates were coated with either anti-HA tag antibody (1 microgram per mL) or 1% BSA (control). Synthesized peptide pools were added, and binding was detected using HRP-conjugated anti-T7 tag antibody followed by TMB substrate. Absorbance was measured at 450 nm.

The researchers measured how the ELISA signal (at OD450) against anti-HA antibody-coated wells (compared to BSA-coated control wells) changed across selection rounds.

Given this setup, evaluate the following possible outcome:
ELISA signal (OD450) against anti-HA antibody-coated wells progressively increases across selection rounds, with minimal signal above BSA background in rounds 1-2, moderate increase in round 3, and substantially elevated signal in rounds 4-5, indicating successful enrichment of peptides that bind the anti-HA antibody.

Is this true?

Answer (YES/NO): NO